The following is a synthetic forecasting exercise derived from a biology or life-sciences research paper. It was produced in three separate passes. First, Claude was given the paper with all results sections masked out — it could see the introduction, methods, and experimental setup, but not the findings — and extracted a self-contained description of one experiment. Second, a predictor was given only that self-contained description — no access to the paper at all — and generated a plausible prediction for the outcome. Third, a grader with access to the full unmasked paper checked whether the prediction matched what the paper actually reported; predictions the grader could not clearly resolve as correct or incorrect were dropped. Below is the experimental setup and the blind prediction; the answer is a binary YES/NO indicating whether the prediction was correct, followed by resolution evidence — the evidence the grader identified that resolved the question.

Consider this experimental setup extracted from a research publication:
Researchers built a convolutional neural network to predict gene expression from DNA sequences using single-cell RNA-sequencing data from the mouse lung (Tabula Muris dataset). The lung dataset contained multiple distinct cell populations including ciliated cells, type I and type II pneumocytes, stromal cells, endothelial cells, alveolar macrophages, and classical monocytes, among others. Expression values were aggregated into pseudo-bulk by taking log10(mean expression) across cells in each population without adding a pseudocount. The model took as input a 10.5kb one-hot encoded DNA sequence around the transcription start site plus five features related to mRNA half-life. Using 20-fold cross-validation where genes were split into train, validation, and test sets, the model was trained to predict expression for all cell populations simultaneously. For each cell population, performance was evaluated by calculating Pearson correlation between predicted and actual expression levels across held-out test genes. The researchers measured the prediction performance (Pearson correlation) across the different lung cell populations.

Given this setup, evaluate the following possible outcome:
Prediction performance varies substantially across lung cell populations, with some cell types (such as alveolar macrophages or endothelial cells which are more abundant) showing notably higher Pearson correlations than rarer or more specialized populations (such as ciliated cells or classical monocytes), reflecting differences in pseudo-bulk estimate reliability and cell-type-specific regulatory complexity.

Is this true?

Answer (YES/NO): NO